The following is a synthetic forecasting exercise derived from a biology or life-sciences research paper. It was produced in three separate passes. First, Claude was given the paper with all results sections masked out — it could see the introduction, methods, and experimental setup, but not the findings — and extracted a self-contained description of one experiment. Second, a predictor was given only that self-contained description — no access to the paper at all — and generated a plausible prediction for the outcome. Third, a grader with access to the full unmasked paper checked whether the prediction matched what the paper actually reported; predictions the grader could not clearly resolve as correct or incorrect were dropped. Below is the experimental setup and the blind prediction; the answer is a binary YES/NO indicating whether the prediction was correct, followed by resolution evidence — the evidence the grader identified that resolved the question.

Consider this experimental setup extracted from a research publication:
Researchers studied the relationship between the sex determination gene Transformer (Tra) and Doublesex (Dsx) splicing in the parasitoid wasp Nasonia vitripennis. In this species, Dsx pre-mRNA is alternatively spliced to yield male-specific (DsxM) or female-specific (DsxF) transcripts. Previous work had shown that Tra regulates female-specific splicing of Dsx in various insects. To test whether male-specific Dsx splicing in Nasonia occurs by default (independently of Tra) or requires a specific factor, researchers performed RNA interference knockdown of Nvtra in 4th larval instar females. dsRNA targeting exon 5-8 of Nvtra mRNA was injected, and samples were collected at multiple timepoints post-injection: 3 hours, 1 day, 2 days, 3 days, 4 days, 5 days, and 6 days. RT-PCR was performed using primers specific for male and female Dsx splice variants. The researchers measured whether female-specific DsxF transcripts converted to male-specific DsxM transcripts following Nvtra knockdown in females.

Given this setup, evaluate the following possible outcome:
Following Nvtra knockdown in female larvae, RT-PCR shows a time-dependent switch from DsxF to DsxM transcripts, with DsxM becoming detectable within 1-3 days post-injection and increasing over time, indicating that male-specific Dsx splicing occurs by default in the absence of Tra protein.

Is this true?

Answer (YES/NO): NO